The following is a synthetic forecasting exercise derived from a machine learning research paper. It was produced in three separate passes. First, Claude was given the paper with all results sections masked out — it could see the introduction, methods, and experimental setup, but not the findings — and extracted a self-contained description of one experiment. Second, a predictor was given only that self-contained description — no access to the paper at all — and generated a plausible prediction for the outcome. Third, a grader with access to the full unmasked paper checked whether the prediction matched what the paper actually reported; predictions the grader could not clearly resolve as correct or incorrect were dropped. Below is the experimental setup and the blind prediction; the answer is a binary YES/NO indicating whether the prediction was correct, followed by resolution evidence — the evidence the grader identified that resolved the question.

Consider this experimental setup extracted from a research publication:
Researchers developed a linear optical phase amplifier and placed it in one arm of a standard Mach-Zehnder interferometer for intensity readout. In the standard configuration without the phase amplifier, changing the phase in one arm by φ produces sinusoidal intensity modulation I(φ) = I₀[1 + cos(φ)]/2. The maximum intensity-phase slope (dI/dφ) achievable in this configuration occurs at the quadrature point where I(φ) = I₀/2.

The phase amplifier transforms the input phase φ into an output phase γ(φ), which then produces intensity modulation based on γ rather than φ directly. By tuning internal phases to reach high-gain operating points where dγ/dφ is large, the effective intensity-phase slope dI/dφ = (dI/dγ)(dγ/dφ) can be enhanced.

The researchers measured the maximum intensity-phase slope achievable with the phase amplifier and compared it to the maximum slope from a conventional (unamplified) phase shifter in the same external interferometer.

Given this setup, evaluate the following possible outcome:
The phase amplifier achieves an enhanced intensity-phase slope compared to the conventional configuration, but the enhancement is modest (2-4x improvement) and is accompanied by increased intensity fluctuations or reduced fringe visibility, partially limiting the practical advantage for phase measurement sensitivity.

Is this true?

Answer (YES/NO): NO